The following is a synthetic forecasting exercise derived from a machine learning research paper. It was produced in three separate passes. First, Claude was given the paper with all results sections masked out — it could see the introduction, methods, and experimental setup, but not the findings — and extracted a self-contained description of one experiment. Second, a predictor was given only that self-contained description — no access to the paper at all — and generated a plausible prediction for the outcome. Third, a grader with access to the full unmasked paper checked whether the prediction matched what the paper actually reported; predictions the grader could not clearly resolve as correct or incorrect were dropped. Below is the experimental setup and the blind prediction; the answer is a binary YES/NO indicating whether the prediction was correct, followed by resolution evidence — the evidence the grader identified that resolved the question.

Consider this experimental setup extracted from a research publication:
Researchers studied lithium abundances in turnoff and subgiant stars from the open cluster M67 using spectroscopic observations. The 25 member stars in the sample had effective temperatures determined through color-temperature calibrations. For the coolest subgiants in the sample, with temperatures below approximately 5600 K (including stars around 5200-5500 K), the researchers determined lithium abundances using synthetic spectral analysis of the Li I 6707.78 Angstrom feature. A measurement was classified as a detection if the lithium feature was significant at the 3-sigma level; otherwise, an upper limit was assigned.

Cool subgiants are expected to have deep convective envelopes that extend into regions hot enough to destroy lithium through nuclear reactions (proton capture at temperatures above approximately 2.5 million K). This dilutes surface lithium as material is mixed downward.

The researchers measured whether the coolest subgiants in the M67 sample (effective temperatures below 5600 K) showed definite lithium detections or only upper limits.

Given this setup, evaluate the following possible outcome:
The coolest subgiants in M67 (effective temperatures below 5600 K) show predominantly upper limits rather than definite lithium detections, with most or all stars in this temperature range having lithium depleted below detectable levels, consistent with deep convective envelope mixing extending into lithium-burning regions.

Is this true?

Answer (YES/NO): YES